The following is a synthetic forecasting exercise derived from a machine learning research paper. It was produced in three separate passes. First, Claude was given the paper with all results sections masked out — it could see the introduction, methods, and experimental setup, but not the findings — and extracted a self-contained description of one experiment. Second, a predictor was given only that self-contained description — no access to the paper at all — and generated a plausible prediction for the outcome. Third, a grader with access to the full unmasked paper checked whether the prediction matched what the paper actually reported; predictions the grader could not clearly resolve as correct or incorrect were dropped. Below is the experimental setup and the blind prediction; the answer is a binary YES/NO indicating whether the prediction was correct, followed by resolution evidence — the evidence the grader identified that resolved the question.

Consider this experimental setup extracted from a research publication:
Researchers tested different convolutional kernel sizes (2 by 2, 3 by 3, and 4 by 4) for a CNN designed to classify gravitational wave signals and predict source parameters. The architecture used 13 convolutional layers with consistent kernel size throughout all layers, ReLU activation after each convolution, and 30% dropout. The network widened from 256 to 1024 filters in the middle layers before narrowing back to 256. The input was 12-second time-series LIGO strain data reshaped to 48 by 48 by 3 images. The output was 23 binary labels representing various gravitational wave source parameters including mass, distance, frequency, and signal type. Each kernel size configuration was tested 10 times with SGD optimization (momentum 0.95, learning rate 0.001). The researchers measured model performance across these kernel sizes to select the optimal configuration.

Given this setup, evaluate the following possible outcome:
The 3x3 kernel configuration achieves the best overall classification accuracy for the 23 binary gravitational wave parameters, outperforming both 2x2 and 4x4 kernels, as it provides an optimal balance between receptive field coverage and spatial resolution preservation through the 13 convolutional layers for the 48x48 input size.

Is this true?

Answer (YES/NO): YES